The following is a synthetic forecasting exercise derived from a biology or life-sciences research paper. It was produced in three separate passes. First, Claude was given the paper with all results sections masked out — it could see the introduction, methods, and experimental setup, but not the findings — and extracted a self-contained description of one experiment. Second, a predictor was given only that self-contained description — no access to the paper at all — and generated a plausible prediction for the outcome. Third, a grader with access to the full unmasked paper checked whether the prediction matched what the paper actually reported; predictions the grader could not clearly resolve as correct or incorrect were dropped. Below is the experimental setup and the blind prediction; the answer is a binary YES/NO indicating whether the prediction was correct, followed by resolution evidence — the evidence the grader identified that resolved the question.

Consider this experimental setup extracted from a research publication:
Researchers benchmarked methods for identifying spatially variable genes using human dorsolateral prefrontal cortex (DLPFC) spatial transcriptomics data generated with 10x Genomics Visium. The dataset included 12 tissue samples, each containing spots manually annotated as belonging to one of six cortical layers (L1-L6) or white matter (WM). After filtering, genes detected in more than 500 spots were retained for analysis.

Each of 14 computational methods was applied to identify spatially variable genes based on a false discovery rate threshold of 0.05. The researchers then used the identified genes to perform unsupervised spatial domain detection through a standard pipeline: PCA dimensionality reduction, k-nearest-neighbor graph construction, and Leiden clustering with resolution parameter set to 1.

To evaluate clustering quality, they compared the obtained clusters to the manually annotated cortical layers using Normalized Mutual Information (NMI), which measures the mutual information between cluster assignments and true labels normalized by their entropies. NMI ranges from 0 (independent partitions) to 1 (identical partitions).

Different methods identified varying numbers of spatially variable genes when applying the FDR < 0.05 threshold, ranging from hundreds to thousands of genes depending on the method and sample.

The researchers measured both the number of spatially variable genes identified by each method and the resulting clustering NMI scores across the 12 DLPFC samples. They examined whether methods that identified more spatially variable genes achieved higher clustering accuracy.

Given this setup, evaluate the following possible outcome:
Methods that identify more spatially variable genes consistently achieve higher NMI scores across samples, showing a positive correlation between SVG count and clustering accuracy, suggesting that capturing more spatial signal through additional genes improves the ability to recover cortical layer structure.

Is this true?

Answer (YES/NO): NO